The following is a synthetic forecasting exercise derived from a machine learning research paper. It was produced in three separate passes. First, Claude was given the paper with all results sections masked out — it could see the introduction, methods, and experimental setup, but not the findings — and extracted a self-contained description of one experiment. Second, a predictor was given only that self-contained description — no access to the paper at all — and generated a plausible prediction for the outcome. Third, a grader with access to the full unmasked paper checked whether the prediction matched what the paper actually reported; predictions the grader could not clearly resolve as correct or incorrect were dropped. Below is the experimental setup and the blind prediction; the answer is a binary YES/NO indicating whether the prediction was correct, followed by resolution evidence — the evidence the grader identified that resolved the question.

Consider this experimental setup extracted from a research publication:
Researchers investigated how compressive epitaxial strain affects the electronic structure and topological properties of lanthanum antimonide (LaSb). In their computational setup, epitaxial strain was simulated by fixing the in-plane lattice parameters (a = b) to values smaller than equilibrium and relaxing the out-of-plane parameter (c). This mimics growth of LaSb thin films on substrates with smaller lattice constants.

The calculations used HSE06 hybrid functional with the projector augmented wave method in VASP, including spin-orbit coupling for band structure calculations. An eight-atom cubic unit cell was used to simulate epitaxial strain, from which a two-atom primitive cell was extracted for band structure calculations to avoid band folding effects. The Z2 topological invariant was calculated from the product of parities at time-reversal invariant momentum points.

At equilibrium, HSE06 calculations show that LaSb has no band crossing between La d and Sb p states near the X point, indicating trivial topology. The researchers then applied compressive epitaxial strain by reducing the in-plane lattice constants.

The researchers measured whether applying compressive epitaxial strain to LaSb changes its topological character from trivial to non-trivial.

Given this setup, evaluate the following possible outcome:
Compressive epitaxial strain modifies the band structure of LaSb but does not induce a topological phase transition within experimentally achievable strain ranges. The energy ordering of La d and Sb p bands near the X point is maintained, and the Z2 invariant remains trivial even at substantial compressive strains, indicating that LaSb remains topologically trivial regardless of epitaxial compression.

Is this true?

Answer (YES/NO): NO